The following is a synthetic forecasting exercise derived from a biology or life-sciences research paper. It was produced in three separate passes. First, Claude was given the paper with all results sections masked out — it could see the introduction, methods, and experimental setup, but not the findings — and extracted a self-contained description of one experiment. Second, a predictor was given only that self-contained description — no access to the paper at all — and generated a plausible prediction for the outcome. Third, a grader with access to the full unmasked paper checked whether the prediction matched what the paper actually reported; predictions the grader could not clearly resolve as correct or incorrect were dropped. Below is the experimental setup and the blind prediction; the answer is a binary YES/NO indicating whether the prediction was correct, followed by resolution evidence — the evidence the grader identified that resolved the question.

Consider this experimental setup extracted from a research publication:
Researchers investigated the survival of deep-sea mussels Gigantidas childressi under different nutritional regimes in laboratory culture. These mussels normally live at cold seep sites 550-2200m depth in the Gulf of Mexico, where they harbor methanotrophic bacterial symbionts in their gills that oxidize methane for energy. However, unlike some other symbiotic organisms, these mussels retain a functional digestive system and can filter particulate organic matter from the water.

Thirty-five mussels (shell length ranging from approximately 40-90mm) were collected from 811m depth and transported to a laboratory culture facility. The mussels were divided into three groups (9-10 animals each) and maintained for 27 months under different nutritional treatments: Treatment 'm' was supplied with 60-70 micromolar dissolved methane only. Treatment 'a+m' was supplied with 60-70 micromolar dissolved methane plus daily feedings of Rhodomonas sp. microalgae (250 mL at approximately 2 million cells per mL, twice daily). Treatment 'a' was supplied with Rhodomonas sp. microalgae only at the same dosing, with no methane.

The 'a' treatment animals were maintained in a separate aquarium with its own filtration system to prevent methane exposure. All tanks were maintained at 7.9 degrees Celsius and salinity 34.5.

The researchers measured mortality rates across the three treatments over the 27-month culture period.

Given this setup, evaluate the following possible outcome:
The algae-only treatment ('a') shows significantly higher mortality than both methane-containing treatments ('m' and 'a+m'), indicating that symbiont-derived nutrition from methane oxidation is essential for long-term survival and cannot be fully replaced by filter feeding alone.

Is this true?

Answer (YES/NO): YES